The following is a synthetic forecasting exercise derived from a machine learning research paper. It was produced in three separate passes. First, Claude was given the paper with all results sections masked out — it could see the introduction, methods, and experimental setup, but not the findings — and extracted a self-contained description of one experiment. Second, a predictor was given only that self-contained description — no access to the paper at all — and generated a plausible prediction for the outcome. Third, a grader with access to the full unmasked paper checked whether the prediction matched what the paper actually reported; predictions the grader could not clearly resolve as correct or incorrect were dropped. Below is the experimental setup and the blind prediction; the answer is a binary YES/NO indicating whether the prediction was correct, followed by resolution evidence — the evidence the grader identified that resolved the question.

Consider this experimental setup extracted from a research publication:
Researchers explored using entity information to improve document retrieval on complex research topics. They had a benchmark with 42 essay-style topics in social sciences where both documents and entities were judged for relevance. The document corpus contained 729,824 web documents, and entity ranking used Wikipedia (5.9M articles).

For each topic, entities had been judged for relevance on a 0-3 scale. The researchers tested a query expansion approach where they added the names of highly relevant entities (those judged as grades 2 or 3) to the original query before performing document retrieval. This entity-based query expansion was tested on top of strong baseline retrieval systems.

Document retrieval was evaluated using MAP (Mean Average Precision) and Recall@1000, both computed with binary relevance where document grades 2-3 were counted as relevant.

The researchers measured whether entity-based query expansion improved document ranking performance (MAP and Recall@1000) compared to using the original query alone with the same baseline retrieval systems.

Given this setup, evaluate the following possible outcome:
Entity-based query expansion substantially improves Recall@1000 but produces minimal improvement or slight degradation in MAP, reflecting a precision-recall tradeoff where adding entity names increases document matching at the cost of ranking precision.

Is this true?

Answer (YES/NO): NO